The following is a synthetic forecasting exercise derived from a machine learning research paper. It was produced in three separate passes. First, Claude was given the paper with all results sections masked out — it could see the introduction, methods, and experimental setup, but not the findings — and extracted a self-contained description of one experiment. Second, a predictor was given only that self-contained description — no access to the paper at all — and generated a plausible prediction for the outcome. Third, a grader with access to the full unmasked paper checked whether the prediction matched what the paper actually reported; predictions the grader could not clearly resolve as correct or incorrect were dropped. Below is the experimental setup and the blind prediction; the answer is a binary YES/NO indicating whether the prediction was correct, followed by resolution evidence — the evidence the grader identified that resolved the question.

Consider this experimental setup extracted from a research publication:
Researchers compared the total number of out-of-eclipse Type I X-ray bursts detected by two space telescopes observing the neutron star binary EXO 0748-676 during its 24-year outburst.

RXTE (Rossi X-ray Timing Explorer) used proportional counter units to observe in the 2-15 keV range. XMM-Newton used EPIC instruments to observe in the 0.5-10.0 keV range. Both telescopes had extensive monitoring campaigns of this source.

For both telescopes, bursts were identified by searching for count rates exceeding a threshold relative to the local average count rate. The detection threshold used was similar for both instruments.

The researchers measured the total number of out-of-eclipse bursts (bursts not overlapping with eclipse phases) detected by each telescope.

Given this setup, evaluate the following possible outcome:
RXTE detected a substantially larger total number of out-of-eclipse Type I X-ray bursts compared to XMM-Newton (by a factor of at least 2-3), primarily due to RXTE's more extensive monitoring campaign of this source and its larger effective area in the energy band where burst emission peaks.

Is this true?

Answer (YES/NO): NO